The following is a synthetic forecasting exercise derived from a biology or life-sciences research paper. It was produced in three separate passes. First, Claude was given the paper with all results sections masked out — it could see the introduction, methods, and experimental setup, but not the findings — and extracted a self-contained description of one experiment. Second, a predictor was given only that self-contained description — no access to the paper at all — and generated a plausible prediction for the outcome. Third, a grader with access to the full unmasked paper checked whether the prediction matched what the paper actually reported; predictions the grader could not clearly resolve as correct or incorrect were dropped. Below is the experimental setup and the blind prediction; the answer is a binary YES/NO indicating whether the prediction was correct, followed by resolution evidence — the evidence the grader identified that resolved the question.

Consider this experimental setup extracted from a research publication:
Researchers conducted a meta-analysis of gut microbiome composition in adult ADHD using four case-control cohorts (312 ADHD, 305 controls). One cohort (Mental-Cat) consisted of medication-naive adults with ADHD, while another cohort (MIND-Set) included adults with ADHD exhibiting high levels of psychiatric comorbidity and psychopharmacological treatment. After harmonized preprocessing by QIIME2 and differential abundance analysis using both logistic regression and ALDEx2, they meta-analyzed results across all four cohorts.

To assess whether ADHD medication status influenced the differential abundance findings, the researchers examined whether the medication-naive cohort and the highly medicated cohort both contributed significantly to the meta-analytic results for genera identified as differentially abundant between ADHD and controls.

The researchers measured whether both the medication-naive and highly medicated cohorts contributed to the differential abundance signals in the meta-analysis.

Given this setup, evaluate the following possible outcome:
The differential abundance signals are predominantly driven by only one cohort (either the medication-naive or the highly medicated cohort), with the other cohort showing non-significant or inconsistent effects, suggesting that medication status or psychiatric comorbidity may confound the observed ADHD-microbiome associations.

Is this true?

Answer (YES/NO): NO